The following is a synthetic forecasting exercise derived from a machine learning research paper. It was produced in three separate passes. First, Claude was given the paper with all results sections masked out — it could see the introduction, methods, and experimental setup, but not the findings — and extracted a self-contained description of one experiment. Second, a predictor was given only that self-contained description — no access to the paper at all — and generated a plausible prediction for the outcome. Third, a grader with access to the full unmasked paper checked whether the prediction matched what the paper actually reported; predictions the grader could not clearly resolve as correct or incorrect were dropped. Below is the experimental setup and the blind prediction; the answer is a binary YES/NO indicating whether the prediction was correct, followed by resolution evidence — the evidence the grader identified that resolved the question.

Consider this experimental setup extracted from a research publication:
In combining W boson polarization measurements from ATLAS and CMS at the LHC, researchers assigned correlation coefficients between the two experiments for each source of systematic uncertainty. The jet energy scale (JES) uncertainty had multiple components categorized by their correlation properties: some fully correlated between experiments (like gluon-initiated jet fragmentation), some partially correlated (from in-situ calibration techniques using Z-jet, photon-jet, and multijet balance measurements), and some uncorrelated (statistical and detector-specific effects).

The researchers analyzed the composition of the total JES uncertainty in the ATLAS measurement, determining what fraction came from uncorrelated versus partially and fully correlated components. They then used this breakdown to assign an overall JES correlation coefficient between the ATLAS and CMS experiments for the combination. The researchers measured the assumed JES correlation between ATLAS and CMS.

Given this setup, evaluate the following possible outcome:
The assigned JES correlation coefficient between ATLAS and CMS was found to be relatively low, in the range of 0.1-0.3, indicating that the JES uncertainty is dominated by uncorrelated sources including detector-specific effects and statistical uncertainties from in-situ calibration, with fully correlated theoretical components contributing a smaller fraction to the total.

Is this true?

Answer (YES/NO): YES